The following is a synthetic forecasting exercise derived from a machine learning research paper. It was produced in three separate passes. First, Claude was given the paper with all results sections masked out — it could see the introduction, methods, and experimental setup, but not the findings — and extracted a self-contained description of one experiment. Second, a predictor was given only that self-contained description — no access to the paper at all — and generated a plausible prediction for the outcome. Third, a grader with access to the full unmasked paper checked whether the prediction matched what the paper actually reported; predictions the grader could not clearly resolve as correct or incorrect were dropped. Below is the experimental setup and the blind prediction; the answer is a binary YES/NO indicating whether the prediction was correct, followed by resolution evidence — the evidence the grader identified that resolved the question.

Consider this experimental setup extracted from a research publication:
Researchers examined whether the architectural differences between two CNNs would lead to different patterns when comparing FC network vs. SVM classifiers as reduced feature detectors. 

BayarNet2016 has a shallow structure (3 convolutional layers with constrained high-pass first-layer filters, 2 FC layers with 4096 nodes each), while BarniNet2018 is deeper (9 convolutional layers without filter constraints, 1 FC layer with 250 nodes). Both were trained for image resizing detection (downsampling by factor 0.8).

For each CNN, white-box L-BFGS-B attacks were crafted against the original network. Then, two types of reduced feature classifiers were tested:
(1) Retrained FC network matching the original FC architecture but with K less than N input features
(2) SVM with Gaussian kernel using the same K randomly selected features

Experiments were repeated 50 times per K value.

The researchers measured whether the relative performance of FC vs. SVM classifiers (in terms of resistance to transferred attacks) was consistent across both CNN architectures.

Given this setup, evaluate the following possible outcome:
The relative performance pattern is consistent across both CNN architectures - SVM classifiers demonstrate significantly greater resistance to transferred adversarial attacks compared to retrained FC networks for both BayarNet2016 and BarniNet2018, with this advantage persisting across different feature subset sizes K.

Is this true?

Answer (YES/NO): NO